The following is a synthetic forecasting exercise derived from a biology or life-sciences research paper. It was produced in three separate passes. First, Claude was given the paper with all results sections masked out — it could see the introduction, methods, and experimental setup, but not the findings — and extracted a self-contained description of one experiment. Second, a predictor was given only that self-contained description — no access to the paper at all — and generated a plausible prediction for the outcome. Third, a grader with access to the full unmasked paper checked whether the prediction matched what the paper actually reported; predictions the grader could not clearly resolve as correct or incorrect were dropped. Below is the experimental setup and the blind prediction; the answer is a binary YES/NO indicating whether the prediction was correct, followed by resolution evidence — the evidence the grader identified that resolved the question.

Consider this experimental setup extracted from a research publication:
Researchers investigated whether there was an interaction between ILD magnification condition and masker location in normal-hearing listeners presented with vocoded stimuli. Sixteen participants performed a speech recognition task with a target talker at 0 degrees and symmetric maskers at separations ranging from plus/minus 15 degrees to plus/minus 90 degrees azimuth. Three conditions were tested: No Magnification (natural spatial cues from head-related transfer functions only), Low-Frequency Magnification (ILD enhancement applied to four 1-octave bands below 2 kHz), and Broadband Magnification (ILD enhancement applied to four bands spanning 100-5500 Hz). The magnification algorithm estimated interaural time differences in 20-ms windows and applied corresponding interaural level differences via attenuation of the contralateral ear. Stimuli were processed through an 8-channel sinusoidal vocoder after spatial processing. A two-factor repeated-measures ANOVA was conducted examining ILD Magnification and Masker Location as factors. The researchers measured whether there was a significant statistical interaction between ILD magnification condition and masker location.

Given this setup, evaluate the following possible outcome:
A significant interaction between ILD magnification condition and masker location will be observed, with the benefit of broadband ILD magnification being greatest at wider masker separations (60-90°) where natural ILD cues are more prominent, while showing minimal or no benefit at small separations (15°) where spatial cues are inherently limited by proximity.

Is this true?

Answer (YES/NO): NO